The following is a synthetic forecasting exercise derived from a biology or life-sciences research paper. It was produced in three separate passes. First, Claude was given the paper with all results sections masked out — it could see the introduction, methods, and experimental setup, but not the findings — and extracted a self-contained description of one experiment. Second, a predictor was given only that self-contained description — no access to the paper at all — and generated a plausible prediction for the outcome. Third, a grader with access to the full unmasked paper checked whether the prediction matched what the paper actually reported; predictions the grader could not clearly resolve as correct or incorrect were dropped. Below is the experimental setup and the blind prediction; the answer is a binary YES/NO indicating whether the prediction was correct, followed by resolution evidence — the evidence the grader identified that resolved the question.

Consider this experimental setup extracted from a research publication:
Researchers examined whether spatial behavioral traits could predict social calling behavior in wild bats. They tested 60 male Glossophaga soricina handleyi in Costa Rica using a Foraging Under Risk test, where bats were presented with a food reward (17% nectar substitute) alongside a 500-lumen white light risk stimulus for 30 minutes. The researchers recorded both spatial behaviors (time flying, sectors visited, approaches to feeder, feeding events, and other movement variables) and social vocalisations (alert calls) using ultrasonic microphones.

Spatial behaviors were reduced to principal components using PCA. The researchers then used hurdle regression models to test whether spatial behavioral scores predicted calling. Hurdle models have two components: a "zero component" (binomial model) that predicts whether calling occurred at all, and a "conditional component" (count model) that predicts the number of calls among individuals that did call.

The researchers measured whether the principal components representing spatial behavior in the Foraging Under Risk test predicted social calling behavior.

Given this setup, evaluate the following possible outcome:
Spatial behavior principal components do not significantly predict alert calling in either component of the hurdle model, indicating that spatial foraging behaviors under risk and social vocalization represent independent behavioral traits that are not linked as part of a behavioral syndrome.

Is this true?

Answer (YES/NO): NO